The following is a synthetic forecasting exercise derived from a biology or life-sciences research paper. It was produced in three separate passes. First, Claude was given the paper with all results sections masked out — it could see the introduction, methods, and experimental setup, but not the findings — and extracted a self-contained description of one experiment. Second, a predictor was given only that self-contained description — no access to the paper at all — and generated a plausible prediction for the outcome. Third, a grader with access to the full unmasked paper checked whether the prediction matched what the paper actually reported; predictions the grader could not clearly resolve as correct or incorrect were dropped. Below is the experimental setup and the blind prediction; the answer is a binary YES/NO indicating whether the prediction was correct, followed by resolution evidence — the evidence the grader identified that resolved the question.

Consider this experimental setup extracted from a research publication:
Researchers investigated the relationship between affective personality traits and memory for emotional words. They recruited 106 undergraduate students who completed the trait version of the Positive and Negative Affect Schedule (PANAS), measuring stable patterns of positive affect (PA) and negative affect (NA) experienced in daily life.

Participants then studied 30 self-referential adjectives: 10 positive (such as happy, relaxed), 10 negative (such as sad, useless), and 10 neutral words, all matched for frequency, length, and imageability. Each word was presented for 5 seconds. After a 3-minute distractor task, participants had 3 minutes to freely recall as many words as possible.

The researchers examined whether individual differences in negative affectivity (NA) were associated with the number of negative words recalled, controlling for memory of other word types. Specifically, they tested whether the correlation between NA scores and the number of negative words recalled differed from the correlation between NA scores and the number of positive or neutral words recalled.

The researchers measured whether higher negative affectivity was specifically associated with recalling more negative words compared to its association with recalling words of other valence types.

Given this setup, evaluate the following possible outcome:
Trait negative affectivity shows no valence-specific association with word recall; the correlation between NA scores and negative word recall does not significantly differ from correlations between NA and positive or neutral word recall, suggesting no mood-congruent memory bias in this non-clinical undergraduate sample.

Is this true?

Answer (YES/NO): NO